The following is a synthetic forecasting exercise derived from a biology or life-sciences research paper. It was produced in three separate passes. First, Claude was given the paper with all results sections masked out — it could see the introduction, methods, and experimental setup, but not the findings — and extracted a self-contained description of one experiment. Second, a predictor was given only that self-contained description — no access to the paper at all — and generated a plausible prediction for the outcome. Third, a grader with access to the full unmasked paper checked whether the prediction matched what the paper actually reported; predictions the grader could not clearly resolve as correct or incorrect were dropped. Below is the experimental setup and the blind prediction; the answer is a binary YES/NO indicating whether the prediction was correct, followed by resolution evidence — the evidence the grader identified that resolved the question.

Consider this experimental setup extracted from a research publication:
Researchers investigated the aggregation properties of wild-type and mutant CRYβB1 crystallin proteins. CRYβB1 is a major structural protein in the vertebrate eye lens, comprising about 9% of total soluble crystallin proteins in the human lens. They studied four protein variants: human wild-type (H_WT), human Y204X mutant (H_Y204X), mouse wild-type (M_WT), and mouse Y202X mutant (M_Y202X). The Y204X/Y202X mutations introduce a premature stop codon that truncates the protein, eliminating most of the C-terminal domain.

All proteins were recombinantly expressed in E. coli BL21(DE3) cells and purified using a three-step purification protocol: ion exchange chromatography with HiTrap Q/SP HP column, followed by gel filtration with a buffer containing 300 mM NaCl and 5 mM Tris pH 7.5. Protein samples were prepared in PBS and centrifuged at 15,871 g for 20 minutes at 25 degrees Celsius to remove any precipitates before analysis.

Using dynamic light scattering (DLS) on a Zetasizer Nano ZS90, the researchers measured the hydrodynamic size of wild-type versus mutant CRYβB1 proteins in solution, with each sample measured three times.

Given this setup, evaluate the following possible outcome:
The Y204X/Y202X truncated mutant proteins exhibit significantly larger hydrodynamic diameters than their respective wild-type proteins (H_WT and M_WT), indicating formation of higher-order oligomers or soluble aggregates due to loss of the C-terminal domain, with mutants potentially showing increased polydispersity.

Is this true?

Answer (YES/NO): YES